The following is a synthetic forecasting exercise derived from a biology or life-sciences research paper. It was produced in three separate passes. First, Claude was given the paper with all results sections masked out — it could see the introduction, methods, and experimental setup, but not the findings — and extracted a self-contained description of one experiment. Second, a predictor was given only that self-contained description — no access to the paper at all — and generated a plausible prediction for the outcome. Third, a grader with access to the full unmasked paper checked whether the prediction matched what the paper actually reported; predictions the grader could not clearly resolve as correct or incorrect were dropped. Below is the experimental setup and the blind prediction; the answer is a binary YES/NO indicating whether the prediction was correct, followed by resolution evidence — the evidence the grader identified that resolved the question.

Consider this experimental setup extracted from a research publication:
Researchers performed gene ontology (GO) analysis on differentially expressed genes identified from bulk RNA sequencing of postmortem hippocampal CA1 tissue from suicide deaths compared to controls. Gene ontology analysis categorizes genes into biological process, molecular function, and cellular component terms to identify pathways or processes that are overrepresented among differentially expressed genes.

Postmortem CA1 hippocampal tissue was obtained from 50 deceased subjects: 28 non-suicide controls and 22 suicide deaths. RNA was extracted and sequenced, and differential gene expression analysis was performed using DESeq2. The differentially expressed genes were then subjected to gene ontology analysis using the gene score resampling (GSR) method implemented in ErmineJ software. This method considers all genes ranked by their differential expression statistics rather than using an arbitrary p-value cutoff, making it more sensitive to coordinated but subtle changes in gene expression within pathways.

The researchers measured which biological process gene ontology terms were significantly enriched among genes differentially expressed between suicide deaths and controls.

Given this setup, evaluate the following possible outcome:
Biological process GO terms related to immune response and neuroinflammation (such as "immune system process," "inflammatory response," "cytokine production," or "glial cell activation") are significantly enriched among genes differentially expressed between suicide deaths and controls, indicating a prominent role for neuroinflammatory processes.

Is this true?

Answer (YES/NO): YES